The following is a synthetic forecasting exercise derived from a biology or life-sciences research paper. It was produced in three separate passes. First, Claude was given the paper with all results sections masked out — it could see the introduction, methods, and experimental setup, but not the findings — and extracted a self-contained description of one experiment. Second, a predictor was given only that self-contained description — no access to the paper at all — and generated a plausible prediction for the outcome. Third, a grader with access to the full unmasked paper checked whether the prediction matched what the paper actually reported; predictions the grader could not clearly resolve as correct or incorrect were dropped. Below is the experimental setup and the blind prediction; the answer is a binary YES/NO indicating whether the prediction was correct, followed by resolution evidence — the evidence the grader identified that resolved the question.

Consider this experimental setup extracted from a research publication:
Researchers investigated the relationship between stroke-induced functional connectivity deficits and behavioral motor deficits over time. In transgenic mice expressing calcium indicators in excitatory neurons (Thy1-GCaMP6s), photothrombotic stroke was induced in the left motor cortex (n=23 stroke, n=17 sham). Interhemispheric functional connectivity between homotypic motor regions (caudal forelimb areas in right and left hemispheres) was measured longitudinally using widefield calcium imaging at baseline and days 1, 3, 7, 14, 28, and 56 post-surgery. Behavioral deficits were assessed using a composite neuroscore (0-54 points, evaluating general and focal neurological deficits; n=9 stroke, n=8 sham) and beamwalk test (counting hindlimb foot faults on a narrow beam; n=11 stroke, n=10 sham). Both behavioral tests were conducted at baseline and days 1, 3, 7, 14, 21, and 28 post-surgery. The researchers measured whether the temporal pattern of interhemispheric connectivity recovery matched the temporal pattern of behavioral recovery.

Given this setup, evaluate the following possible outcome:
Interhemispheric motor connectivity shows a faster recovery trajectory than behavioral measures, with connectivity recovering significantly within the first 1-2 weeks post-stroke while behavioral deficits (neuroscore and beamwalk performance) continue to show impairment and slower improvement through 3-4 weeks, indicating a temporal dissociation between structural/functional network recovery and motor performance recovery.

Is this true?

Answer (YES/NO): NO